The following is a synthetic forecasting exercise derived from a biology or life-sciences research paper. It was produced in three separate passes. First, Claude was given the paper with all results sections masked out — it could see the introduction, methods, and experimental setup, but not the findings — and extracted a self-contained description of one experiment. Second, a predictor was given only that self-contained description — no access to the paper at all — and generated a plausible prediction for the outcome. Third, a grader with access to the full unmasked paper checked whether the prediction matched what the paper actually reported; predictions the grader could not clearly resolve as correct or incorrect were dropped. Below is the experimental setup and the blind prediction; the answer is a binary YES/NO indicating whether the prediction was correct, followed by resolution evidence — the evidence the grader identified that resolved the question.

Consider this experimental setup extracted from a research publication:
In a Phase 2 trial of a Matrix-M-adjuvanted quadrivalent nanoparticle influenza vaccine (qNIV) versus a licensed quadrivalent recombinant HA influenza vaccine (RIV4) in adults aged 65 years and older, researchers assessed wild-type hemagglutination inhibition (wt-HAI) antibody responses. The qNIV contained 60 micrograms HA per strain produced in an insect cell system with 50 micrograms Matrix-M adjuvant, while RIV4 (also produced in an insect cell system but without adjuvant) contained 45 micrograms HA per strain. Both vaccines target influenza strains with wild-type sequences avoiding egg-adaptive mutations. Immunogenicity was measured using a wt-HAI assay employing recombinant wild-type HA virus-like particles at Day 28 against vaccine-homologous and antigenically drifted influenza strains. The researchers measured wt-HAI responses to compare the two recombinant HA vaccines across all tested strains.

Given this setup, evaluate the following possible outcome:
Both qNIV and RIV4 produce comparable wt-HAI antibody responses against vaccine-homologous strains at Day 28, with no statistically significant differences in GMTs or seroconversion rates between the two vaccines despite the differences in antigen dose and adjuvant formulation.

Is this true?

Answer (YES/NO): YES